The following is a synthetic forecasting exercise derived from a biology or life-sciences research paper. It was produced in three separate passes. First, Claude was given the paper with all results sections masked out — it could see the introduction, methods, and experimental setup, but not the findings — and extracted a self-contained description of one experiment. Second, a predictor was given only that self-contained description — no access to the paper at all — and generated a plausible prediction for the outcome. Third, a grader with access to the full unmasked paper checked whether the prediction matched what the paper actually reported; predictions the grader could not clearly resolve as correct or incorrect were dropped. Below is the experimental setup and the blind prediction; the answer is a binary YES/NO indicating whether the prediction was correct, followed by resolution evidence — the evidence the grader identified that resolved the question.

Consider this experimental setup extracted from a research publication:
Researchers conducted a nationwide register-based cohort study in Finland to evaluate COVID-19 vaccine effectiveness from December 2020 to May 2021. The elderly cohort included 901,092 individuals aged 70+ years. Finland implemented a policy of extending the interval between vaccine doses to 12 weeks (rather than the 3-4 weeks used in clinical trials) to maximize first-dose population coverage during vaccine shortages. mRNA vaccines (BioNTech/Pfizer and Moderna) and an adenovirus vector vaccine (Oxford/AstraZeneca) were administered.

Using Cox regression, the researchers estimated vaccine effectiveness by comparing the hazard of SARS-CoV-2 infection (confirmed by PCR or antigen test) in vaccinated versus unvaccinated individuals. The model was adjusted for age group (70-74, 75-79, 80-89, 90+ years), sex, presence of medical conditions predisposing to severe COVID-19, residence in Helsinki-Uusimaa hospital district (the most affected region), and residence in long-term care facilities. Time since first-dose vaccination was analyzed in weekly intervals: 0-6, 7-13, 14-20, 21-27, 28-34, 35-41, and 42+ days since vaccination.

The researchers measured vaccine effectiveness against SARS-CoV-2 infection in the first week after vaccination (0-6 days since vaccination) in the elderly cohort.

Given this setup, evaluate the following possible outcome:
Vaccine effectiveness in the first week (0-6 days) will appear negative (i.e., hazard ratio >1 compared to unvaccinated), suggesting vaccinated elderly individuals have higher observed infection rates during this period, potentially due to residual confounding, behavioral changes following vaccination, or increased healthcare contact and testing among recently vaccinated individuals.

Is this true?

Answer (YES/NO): NO